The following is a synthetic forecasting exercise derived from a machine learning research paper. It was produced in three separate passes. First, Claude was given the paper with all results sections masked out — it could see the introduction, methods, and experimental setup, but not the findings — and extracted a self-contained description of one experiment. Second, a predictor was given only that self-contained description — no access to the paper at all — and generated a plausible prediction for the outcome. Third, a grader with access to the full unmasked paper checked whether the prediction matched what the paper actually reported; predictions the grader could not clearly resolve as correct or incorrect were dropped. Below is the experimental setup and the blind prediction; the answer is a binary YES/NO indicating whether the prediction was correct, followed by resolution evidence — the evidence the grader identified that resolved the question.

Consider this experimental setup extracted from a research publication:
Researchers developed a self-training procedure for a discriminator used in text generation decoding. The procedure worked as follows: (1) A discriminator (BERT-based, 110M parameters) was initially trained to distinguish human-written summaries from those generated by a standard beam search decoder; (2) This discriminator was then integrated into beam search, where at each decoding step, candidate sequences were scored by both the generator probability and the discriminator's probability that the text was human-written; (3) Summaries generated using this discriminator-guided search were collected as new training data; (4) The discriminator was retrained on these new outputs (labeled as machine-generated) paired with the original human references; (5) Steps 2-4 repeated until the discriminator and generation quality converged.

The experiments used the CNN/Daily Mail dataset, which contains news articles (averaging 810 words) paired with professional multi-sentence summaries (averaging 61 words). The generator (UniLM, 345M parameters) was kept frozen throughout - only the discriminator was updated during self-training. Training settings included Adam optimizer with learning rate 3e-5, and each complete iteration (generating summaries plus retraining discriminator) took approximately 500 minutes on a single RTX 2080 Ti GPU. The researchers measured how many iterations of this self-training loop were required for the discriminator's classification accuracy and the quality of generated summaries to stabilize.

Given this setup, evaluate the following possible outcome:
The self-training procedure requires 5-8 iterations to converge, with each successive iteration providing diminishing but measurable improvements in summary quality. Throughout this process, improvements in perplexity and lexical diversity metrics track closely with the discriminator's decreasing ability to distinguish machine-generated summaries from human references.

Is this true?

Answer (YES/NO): NO